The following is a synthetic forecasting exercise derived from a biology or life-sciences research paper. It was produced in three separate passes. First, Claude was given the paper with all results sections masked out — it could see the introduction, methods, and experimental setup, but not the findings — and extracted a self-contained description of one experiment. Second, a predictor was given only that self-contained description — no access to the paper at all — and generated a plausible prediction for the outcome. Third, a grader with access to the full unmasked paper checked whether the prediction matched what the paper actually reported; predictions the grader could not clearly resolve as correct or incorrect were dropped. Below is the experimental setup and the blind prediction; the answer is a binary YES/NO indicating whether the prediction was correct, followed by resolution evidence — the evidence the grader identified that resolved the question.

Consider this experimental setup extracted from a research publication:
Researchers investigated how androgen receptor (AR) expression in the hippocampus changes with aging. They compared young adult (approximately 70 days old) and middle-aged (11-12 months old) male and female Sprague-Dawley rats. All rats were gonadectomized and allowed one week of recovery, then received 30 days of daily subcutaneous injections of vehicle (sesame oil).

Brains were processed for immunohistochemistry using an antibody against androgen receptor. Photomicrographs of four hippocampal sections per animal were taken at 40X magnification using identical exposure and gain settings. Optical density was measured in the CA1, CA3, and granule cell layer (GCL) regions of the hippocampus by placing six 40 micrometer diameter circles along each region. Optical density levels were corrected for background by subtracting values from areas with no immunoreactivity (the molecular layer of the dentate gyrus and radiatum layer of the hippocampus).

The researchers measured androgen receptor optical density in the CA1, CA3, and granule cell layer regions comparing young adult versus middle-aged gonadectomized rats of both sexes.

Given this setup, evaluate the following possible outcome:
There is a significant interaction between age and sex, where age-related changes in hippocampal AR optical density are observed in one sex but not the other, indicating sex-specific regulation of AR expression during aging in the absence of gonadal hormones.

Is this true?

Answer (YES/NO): NO